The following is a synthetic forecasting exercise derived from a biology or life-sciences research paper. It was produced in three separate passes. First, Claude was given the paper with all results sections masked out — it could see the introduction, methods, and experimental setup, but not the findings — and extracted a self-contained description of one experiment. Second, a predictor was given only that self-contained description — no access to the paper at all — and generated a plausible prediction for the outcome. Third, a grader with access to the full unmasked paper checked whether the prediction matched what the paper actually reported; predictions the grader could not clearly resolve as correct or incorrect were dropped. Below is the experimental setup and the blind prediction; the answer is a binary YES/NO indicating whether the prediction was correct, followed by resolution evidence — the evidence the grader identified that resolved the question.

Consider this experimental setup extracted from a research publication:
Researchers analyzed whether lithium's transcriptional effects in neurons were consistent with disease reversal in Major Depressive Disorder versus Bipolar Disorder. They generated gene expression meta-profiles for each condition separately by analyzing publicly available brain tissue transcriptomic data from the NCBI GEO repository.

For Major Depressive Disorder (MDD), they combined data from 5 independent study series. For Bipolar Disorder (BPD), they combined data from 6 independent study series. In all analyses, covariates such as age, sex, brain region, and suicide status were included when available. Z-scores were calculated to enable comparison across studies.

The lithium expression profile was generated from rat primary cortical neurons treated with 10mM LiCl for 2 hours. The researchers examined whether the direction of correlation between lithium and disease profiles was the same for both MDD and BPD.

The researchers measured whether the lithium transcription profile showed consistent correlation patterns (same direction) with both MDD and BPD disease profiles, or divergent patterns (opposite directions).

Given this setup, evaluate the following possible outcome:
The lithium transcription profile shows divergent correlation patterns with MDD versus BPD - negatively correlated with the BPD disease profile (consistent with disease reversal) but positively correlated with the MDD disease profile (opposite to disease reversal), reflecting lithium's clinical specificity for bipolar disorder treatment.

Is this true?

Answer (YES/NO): NO